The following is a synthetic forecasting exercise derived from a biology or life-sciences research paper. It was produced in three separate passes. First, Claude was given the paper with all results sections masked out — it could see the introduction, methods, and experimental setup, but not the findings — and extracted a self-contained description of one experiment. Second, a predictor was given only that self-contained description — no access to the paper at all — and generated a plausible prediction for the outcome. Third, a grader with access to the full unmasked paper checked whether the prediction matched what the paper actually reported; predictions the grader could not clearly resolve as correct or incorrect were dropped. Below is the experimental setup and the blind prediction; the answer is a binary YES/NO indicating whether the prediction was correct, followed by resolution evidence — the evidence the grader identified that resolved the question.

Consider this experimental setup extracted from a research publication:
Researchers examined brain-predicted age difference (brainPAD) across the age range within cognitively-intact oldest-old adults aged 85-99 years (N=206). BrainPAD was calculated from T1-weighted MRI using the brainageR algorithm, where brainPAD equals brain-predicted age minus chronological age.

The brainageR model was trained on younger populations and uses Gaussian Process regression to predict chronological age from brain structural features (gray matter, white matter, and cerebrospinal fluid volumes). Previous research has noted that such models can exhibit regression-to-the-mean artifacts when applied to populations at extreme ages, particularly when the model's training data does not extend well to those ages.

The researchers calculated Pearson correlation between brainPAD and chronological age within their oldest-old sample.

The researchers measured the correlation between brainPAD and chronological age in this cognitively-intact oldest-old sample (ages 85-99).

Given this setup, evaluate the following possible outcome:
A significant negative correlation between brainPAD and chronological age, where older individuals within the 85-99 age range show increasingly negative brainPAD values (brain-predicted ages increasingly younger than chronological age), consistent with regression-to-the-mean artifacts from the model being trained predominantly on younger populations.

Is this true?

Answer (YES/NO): YES